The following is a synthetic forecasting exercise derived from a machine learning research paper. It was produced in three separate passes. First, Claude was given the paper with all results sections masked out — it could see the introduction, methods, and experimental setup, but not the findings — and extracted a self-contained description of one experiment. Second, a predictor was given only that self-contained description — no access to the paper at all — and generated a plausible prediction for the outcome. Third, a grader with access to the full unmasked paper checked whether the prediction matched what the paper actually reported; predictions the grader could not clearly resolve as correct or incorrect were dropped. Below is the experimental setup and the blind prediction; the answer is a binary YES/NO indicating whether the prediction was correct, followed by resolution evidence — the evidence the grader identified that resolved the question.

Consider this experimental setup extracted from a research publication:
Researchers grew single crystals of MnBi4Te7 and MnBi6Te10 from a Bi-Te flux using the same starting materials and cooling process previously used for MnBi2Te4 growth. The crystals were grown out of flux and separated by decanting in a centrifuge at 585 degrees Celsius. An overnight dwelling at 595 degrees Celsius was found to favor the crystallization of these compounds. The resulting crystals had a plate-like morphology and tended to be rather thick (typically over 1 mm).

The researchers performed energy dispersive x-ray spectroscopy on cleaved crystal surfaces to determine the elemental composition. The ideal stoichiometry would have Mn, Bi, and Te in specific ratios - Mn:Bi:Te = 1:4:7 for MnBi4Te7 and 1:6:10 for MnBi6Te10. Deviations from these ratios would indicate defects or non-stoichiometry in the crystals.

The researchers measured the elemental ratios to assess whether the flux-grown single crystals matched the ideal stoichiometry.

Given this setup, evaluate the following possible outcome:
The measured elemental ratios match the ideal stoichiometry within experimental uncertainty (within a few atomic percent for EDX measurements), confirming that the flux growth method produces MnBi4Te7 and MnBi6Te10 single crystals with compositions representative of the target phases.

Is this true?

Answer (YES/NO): NO